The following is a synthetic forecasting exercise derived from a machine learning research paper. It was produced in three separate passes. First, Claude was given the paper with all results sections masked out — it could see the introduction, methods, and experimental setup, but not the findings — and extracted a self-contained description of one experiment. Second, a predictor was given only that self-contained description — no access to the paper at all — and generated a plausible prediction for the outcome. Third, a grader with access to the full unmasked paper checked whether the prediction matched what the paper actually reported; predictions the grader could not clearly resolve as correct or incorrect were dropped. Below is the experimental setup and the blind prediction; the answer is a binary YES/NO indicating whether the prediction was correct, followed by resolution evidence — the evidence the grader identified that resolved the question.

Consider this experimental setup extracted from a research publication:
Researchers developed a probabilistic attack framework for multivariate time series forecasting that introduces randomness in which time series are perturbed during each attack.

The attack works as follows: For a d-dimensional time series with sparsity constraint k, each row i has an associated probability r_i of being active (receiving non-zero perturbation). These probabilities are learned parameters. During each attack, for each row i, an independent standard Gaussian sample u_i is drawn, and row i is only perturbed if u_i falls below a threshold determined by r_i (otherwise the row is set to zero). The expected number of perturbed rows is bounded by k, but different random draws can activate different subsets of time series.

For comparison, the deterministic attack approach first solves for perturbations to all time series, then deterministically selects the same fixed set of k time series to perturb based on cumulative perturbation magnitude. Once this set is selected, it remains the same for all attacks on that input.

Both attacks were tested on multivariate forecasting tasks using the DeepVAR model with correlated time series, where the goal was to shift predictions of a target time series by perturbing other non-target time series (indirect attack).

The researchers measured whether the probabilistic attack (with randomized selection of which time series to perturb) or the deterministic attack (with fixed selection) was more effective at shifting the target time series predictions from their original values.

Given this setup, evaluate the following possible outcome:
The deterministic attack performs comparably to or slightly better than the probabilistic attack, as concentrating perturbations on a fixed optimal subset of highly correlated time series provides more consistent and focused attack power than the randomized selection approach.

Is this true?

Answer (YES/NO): NO